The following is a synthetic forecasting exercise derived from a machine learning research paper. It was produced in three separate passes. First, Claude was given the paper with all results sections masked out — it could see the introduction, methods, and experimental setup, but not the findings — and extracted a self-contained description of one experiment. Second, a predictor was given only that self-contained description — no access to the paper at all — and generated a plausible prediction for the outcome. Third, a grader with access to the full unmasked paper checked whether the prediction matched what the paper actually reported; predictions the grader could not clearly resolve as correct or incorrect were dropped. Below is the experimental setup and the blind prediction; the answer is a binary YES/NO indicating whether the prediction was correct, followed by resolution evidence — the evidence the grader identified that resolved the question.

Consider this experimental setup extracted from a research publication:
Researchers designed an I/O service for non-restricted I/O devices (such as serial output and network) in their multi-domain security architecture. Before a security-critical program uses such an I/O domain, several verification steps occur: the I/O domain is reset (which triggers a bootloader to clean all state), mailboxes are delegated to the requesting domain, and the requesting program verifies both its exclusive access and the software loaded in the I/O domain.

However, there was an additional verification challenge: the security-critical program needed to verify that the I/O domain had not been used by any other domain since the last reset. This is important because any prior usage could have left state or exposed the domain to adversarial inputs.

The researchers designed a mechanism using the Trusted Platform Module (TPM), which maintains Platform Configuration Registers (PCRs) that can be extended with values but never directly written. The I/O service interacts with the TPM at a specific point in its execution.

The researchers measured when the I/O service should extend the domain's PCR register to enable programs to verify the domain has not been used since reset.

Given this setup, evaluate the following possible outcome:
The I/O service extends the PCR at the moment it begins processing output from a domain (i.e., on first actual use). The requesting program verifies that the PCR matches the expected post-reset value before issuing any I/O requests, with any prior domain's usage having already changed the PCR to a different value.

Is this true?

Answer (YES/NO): NO